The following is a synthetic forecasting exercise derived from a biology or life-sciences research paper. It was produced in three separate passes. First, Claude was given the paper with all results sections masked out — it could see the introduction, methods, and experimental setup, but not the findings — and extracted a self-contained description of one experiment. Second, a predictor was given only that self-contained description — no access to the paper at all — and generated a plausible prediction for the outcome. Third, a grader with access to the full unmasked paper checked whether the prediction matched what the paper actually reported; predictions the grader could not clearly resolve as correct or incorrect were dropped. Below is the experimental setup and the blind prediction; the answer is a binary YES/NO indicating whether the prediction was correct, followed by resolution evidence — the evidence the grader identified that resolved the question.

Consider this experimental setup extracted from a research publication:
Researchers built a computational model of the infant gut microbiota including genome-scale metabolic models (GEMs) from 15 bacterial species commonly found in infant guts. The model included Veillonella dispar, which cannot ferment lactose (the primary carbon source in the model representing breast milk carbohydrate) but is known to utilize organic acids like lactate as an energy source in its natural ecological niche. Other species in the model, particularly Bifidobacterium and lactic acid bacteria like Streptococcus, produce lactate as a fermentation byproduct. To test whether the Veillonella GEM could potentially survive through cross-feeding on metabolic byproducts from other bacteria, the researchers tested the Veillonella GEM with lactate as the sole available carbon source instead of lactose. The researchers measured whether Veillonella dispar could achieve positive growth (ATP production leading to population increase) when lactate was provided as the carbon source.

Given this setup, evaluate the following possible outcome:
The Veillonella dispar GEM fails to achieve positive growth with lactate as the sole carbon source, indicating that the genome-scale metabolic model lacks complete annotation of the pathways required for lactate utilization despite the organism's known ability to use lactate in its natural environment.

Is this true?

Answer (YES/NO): NO